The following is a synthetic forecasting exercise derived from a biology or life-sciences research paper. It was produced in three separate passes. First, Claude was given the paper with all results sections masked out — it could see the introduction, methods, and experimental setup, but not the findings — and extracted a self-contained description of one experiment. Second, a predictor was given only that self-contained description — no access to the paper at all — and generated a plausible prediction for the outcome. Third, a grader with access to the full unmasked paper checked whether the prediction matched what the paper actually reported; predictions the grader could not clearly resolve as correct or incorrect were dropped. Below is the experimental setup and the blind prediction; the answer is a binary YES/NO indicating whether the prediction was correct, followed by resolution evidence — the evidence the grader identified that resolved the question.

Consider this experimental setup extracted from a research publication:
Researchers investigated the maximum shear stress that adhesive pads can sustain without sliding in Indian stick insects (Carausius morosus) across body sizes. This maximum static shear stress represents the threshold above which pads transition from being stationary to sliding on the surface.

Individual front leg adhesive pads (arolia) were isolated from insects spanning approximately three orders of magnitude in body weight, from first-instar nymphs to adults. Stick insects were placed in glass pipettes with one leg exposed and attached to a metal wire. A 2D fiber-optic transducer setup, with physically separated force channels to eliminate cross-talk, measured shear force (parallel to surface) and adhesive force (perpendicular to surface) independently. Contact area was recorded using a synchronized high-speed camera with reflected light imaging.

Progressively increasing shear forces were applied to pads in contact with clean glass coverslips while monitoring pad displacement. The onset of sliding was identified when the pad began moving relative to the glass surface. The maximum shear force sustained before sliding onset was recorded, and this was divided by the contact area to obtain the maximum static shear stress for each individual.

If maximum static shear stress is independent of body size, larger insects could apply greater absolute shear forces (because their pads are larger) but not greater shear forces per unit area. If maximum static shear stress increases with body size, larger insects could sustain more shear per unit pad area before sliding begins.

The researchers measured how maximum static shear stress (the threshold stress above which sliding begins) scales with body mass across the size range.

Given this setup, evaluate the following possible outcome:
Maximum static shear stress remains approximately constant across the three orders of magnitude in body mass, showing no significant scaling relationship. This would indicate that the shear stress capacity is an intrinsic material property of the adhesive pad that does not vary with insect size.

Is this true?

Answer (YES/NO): YES